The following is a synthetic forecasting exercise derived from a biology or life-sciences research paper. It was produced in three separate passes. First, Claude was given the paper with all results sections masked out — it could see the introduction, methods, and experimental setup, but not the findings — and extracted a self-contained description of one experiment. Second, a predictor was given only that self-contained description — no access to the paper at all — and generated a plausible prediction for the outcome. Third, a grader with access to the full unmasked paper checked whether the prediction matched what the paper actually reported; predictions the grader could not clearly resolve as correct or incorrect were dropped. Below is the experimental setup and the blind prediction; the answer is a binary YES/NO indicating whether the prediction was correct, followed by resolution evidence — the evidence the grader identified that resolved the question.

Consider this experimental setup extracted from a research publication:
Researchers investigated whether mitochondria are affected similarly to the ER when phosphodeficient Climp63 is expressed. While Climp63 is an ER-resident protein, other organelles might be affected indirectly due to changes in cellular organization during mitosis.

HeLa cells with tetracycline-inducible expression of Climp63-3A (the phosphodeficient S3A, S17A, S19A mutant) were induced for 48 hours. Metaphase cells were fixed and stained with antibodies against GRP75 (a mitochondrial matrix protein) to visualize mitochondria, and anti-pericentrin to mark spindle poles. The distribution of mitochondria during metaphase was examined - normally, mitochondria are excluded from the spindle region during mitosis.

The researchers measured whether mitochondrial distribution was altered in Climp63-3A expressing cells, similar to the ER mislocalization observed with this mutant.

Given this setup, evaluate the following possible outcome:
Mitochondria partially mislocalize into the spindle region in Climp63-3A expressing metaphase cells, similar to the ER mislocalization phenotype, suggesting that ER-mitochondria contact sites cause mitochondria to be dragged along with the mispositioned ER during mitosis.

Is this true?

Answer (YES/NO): NO